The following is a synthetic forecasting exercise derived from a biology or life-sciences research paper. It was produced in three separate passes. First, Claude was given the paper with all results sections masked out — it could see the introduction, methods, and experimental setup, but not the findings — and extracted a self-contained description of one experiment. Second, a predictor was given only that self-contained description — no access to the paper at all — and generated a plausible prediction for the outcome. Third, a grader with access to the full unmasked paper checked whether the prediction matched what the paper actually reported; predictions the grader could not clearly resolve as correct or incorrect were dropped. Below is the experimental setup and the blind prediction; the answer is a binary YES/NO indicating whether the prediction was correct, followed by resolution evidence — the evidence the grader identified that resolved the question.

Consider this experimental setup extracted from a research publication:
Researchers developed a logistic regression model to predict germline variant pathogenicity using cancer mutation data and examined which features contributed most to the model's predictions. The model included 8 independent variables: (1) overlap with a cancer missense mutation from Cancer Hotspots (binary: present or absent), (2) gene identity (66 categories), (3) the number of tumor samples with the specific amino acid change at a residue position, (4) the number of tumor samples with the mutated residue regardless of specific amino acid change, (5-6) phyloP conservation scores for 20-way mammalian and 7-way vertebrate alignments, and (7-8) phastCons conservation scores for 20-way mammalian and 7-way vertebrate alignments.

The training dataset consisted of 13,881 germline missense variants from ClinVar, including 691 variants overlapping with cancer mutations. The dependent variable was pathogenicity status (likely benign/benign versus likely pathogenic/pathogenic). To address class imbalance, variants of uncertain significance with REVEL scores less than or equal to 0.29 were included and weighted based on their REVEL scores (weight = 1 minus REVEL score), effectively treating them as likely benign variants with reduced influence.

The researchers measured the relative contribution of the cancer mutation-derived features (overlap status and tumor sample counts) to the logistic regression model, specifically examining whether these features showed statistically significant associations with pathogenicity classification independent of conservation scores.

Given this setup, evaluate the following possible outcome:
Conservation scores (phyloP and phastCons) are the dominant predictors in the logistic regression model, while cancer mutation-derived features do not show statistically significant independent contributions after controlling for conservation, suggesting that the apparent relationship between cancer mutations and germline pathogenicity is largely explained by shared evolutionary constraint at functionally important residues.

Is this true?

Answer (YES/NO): NO